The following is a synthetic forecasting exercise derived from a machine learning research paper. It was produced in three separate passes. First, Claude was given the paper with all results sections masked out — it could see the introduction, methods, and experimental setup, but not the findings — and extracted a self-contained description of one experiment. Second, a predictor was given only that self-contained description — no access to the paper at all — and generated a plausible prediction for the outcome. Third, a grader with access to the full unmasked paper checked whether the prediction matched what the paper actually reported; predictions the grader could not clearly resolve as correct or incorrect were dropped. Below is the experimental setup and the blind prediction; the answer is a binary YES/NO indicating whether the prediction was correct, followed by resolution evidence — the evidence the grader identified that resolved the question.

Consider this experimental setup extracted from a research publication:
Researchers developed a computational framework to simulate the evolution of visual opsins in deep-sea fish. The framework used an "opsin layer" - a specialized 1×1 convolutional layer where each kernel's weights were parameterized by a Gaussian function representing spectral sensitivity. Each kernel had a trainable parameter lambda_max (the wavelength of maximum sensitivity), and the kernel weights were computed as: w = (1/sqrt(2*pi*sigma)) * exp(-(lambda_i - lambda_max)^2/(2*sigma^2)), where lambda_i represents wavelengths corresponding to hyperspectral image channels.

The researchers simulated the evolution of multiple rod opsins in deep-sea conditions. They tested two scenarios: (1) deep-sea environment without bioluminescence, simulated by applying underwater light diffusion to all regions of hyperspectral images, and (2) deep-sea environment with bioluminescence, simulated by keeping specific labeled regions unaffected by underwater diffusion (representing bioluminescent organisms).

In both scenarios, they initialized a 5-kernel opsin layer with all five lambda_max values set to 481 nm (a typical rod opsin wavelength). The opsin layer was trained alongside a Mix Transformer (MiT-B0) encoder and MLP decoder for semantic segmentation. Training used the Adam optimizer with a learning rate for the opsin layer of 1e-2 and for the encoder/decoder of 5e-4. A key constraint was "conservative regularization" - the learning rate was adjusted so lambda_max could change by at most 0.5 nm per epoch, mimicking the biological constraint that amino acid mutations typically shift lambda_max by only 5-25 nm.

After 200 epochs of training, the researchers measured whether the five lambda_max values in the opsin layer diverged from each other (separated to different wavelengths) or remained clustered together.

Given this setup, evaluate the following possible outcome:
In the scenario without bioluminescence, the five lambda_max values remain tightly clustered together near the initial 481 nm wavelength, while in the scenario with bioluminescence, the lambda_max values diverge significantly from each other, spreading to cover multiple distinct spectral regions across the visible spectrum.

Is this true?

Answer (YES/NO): NO